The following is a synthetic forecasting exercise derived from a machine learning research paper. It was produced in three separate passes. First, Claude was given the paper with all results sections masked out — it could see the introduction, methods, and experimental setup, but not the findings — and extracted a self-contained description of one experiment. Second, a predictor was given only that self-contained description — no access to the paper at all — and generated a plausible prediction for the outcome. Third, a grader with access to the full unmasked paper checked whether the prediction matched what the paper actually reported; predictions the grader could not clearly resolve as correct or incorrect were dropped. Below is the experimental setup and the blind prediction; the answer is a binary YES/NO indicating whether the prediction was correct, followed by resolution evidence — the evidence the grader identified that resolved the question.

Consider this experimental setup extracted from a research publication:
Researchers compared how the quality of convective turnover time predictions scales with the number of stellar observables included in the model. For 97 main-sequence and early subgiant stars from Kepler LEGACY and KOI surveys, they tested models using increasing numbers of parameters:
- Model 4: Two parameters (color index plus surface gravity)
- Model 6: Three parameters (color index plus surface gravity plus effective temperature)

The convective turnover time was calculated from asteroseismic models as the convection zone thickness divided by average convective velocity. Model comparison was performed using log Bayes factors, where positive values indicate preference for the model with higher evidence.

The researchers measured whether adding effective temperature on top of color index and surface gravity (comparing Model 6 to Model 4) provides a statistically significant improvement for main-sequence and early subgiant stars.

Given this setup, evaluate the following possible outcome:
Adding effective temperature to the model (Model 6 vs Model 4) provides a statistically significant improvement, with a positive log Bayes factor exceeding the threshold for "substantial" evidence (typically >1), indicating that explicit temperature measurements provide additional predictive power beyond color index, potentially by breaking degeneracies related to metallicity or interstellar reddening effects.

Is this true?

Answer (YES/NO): YES